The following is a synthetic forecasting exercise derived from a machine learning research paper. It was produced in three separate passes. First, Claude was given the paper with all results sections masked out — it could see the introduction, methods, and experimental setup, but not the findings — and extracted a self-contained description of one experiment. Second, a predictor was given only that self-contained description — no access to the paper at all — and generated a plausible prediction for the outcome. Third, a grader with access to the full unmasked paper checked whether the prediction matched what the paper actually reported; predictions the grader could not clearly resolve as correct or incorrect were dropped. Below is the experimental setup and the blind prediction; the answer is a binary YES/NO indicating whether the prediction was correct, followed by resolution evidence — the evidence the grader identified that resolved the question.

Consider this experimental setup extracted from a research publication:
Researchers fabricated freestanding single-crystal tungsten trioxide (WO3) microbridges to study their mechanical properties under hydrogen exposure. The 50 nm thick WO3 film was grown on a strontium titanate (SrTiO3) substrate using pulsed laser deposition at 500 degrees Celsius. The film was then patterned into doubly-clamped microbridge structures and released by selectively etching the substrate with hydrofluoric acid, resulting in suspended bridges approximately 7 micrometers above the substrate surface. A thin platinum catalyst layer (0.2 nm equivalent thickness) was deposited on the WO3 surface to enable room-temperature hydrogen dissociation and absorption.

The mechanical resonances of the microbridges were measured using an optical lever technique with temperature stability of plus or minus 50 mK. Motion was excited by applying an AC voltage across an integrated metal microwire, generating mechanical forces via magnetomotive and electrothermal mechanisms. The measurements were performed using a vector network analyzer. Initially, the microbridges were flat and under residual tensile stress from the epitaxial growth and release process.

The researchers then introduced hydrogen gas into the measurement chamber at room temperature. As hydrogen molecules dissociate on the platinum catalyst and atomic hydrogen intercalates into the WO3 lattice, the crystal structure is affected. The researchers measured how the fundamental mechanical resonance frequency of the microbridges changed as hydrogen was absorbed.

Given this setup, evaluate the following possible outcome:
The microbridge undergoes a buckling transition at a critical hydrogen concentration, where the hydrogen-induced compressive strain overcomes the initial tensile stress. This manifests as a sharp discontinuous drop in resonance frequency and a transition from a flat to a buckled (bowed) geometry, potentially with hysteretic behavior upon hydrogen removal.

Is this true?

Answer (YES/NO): NO